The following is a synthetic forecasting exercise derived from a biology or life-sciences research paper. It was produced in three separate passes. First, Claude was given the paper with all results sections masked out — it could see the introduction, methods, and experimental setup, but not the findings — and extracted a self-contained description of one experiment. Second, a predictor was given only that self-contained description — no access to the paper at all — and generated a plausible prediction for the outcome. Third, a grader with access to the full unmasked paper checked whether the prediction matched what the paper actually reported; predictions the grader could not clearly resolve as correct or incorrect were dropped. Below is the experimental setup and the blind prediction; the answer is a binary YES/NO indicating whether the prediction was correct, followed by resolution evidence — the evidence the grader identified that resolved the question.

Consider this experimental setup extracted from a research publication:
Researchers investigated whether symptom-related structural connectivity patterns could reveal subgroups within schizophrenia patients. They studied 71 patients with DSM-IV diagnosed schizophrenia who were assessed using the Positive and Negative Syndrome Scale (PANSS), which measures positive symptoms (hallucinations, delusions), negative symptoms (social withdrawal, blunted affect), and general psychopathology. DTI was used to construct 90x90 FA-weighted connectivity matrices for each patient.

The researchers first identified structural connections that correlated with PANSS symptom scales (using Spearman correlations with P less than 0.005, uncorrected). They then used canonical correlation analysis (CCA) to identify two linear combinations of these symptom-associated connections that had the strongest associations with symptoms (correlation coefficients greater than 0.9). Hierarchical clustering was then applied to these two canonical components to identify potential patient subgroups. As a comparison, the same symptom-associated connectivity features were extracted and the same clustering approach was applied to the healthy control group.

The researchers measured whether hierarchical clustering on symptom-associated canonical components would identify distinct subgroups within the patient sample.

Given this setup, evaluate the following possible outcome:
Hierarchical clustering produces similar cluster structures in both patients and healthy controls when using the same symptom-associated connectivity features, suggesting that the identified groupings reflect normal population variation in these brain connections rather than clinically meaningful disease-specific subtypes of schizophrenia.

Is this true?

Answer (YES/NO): NO